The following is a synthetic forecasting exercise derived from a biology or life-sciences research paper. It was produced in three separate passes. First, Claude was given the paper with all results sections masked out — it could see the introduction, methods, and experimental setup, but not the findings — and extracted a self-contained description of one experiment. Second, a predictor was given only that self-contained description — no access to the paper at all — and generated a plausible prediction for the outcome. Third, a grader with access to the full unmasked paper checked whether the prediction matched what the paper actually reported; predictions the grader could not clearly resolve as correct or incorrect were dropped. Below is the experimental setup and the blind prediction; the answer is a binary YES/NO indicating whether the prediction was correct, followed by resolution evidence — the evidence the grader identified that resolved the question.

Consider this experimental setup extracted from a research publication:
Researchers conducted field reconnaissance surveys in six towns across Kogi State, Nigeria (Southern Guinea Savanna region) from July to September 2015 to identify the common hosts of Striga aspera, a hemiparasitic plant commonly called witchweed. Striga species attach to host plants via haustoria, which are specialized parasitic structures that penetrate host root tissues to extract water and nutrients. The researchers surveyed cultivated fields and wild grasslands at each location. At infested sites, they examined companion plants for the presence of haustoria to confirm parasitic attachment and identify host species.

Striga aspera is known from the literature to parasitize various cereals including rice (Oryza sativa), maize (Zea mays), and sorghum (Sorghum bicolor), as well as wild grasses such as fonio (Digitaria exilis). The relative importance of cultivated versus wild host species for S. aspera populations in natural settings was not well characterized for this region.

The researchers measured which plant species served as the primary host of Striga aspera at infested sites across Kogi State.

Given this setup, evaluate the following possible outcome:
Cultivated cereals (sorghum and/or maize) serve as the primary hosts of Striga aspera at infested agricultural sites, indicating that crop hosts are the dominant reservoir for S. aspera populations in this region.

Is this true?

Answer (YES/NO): NO